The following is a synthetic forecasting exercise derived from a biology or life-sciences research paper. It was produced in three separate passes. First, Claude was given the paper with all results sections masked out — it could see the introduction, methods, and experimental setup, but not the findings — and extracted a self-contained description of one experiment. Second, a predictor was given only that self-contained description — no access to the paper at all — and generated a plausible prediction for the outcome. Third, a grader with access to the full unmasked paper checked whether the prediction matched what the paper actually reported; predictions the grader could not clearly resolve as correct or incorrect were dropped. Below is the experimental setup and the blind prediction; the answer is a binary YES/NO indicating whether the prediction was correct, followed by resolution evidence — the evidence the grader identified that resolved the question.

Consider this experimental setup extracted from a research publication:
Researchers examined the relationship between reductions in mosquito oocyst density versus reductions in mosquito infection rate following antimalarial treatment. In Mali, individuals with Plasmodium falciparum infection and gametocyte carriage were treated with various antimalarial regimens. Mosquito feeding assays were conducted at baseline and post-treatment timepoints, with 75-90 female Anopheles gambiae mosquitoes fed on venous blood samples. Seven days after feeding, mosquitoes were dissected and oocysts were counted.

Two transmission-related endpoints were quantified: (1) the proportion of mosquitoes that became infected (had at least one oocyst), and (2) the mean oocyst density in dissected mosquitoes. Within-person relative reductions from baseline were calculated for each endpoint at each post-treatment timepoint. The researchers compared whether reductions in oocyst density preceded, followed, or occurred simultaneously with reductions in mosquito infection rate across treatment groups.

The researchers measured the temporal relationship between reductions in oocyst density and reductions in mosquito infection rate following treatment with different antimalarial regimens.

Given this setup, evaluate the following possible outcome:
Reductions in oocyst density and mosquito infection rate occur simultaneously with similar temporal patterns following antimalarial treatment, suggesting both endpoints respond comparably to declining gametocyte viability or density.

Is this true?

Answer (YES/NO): NO